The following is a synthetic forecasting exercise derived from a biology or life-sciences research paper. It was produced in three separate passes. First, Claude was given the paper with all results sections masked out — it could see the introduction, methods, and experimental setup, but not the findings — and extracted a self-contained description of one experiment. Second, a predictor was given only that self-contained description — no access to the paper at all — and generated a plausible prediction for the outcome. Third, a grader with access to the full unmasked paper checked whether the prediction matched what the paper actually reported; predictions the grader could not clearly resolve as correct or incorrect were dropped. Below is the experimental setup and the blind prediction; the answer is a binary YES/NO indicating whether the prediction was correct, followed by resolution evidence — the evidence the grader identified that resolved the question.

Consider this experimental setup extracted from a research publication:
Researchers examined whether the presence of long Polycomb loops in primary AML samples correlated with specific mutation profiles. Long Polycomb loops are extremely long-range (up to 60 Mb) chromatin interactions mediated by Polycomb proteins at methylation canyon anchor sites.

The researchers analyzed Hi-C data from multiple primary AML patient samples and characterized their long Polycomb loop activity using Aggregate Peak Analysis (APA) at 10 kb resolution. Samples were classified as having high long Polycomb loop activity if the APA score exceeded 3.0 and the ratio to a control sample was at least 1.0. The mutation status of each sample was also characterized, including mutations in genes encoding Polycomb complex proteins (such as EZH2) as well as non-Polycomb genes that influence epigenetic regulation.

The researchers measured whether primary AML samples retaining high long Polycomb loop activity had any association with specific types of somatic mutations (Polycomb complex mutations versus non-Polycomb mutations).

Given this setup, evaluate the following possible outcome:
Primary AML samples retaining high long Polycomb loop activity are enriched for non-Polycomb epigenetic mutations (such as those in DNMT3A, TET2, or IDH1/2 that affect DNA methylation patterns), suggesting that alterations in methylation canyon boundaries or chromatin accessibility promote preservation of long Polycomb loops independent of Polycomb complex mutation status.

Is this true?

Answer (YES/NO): NO